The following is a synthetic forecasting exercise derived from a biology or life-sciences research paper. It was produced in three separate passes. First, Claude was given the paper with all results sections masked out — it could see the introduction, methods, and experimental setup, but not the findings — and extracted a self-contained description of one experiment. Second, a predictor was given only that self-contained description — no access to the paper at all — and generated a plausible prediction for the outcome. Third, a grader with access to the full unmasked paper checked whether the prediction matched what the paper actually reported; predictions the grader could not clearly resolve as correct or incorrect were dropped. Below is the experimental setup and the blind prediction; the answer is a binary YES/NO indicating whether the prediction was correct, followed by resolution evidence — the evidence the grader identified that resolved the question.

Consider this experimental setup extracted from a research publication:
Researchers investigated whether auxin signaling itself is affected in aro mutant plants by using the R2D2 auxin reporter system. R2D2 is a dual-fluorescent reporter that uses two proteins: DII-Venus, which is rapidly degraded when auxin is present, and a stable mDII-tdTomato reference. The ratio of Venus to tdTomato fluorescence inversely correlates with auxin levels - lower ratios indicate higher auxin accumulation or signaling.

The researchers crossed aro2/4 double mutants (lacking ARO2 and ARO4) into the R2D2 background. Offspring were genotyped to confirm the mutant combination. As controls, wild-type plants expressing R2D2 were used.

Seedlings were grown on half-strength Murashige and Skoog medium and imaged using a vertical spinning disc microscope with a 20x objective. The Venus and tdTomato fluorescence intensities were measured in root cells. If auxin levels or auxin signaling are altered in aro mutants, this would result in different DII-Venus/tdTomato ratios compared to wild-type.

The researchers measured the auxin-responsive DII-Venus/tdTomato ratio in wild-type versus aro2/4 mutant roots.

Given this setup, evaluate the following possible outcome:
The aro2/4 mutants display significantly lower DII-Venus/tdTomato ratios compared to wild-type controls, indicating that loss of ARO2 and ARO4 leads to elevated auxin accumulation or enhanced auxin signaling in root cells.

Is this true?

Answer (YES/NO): NO